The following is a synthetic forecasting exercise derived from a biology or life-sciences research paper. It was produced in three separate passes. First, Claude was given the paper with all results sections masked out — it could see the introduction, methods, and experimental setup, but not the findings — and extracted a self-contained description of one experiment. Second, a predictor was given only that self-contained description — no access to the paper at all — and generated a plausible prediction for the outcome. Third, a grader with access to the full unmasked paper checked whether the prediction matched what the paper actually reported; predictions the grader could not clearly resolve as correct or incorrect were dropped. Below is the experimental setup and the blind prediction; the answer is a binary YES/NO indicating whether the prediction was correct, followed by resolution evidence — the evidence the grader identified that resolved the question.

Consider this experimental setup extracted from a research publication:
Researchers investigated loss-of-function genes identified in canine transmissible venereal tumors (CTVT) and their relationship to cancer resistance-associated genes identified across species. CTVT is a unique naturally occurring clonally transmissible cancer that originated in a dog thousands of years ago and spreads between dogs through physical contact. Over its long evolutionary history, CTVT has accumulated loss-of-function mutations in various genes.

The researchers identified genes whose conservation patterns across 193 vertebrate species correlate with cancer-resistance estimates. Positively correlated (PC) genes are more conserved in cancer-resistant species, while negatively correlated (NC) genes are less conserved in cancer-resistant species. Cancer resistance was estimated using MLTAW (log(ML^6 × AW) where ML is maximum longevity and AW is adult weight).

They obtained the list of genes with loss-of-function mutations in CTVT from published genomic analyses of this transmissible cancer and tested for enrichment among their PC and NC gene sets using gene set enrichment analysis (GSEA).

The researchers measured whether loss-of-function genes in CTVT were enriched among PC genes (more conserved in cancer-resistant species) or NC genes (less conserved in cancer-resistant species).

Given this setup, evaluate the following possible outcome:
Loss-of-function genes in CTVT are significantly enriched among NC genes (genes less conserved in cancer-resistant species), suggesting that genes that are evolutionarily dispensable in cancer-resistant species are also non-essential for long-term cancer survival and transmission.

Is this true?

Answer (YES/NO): NO